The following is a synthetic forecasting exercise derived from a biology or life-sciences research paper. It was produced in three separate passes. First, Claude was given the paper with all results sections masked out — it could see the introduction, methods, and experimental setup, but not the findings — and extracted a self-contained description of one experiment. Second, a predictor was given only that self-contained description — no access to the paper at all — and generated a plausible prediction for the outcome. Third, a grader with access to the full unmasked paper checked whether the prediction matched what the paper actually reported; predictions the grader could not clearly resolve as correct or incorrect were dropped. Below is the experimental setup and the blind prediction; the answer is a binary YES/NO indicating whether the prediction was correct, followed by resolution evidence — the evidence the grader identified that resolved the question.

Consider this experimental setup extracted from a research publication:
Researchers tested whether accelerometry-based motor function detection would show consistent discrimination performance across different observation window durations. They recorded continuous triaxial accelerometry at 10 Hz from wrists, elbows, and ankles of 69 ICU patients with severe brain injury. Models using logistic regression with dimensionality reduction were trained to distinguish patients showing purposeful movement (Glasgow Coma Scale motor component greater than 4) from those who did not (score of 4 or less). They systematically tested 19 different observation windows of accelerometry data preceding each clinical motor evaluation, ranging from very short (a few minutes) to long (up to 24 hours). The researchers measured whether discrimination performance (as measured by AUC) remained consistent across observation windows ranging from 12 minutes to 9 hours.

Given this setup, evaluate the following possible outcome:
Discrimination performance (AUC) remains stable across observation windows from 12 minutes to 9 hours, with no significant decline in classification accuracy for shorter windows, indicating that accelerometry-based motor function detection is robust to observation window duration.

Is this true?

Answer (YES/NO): YES